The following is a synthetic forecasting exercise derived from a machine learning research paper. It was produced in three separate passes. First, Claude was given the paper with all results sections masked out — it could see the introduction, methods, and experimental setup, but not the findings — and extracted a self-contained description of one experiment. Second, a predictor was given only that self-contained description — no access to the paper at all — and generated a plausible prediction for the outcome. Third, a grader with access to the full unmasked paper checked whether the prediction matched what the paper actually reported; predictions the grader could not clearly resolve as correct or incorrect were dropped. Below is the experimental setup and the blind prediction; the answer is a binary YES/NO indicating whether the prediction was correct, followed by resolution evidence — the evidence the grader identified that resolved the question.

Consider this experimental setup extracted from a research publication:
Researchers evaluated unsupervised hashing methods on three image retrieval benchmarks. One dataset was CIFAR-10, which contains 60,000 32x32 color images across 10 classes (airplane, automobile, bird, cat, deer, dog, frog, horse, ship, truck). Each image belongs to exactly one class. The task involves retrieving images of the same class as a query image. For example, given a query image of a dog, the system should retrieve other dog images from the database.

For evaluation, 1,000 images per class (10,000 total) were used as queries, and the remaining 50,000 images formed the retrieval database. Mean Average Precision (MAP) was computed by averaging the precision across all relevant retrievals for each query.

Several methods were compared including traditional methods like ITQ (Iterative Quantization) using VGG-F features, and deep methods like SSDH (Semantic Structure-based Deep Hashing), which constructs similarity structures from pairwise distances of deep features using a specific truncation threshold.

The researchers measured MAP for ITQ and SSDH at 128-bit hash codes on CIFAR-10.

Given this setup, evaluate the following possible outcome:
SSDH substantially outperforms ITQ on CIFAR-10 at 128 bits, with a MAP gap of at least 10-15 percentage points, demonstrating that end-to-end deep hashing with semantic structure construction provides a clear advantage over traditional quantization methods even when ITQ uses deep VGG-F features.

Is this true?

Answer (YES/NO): NO